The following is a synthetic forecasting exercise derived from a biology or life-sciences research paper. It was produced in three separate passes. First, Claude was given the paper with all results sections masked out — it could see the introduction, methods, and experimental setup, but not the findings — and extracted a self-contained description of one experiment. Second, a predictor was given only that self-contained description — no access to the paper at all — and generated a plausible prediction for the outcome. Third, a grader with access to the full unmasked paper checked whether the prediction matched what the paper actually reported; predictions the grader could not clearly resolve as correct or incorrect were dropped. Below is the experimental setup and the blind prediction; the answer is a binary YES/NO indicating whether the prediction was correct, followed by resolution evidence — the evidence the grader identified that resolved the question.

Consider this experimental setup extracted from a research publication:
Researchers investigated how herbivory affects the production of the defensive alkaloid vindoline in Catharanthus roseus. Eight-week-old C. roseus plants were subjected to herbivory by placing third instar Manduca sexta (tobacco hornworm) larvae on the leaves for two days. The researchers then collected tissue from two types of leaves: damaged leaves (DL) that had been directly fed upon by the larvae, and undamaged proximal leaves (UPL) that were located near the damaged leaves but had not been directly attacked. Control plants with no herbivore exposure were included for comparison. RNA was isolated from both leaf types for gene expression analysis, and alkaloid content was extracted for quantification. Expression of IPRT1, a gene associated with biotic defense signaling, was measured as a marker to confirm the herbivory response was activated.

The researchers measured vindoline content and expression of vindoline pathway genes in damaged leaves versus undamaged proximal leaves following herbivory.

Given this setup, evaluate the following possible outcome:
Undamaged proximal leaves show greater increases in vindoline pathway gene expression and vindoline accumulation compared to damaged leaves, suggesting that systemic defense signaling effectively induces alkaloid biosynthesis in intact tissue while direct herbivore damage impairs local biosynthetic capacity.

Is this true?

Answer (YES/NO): YES